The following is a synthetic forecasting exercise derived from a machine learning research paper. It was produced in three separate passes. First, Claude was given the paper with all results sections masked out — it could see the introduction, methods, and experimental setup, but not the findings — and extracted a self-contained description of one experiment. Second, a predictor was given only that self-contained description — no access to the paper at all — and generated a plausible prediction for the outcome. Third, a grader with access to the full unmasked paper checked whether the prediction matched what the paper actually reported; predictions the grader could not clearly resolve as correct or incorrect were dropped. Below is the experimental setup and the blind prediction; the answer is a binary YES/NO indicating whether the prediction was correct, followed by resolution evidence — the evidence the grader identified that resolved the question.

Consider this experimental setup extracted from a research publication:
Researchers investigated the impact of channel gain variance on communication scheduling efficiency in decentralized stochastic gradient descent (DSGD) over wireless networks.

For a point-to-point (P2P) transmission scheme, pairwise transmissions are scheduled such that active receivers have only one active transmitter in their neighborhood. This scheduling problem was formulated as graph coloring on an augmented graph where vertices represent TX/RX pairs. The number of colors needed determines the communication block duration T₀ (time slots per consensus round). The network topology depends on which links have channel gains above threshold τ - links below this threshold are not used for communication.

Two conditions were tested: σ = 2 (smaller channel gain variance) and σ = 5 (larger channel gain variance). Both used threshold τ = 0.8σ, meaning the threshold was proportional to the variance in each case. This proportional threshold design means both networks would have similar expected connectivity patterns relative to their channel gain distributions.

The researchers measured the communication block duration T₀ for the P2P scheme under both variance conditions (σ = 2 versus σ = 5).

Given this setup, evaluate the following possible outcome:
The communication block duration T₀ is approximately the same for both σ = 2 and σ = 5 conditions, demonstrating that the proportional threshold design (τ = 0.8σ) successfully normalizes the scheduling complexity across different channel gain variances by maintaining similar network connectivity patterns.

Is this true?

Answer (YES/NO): YES